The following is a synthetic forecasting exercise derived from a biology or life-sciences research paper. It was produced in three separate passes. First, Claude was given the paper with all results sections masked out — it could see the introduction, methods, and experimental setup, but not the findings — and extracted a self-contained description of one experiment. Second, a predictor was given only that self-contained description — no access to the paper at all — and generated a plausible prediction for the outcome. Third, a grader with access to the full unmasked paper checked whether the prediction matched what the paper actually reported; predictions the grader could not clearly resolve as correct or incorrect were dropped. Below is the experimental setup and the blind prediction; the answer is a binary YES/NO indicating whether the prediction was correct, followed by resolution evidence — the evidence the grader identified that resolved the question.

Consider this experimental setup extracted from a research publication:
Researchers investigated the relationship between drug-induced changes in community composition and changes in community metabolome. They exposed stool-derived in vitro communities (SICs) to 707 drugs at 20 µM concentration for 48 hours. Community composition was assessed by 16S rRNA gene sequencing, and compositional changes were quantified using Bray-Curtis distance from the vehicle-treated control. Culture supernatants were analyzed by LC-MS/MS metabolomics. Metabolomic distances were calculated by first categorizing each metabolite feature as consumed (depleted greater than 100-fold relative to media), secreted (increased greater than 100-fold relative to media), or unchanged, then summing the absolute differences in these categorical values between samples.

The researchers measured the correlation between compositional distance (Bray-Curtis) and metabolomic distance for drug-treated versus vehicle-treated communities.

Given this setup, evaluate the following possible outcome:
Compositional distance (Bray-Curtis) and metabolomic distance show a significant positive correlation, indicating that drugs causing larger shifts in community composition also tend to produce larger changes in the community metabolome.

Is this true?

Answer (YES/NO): YES